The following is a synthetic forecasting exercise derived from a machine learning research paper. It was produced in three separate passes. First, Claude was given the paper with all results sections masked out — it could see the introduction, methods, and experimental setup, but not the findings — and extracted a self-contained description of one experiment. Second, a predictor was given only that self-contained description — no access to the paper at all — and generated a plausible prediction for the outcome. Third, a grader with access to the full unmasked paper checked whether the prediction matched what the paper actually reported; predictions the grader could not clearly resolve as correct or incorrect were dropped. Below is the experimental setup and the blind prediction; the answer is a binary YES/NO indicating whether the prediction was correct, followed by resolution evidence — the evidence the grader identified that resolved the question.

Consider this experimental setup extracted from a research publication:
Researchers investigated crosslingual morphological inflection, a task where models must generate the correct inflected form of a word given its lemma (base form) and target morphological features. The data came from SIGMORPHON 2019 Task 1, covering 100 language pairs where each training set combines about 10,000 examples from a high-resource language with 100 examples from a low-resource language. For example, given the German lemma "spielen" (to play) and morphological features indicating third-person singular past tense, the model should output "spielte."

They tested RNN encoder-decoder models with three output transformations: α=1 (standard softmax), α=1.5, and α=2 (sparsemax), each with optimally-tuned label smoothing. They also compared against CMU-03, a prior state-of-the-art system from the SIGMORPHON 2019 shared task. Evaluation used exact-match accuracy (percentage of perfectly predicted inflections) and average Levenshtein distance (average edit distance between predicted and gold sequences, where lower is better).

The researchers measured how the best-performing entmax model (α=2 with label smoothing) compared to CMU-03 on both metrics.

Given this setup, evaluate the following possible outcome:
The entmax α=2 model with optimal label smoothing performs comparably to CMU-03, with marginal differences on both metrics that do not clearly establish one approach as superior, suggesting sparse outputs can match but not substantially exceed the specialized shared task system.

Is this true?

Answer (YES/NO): NO